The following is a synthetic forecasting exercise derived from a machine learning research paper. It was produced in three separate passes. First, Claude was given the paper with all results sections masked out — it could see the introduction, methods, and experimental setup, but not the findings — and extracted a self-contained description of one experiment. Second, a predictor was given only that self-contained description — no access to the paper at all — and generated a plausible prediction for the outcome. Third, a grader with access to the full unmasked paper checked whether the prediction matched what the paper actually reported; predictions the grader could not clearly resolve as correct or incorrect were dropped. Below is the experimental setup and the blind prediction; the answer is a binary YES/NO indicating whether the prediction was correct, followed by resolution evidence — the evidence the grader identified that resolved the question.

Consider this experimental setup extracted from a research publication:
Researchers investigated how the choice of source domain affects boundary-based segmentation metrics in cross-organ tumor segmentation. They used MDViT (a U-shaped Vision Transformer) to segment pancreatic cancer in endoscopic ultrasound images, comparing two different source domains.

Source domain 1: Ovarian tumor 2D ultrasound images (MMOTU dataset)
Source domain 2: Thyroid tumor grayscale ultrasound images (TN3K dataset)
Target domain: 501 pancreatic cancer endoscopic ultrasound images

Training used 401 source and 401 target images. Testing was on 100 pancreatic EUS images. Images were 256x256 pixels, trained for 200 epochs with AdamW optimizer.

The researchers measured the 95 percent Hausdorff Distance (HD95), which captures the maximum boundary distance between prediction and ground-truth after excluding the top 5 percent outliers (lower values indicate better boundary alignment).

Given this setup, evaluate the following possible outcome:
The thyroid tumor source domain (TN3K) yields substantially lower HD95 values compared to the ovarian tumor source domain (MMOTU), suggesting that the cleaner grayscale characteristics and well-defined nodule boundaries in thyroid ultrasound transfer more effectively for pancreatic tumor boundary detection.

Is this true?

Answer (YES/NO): NO